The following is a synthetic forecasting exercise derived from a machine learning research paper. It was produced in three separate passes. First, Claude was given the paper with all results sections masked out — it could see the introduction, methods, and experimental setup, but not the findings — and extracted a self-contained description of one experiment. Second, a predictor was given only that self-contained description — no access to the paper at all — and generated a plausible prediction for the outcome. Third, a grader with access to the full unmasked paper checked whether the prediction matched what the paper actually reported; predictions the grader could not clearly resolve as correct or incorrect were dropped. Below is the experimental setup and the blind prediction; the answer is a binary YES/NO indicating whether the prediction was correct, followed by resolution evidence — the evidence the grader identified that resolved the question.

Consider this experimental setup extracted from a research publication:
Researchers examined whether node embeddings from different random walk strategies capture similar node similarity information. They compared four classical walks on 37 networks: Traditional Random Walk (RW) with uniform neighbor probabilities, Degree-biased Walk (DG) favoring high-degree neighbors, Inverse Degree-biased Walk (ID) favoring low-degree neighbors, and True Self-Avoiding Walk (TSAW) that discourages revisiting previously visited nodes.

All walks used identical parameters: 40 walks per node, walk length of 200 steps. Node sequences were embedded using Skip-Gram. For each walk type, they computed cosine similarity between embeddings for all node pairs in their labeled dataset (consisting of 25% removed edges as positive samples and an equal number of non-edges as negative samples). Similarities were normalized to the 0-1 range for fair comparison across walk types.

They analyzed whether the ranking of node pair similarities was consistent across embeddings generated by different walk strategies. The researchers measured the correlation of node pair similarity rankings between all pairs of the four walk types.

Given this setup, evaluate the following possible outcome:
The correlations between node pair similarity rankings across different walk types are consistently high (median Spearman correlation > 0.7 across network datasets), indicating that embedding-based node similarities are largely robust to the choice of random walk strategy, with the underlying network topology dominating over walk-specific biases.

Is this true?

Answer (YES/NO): NO